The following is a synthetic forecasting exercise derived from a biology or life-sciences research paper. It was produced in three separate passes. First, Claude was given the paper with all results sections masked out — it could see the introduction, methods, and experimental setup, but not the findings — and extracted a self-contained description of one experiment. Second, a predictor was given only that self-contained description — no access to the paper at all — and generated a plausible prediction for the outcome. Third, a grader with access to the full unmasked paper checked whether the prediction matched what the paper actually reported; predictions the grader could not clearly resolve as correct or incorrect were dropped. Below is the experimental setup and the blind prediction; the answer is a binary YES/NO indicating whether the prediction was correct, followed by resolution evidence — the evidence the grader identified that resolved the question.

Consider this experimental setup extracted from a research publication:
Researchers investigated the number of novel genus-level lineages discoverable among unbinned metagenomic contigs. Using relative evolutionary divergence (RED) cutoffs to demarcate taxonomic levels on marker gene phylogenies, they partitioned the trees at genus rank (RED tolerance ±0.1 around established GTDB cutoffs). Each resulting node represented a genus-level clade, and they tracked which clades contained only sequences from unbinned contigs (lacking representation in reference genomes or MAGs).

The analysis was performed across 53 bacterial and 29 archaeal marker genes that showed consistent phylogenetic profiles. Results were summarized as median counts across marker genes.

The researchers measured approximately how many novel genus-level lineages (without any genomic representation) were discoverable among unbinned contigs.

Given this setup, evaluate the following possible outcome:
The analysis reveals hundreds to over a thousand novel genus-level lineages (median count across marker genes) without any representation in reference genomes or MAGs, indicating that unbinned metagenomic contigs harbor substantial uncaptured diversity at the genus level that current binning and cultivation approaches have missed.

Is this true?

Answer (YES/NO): NO